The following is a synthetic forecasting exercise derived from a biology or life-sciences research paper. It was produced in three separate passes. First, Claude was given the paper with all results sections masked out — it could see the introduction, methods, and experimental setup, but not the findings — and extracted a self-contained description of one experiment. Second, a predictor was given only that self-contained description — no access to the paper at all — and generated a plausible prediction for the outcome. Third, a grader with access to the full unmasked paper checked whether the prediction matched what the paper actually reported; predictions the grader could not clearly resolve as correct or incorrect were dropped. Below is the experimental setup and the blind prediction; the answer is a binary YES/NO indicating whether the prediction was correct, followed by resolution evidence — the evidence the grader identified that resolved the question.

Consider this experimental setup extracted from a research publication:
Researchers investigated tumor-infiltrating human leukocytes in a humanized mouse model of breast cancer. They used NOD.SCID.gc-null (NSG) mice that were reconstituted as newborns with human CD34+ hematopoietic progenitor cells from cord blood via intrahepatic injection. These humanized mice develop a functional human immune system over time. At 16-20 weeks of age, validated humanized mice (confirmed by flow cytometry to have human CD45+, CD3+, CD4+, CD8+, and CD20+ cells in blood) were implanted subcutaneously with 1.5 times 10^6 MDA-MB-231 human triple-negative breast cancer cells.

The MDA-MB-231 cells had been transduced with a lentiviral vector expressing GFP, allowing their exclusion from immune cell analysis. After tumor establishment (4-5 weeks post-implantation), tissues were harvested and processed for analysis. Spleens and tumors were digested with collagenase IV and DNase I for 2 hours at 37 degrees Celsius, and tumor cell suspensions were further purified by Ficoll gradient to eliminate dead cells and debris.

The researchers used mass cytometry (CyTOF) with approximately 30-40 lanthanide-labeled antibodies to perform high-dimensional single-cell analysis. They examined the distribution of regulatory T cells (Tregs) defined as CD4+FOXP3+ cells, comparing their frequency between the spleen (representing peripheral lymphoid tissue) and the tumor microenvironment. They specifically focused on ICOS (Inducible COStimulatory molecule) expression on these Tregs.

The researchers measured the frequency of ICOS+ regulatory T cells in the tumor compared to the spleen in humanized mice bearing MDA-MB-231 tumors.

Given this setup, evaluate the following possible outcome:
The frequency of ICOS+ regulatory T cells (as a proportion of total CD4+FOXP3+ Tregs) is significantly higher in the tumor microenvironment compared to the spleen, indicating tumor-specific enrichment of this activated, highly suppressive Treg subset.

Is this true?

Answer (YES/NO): YES